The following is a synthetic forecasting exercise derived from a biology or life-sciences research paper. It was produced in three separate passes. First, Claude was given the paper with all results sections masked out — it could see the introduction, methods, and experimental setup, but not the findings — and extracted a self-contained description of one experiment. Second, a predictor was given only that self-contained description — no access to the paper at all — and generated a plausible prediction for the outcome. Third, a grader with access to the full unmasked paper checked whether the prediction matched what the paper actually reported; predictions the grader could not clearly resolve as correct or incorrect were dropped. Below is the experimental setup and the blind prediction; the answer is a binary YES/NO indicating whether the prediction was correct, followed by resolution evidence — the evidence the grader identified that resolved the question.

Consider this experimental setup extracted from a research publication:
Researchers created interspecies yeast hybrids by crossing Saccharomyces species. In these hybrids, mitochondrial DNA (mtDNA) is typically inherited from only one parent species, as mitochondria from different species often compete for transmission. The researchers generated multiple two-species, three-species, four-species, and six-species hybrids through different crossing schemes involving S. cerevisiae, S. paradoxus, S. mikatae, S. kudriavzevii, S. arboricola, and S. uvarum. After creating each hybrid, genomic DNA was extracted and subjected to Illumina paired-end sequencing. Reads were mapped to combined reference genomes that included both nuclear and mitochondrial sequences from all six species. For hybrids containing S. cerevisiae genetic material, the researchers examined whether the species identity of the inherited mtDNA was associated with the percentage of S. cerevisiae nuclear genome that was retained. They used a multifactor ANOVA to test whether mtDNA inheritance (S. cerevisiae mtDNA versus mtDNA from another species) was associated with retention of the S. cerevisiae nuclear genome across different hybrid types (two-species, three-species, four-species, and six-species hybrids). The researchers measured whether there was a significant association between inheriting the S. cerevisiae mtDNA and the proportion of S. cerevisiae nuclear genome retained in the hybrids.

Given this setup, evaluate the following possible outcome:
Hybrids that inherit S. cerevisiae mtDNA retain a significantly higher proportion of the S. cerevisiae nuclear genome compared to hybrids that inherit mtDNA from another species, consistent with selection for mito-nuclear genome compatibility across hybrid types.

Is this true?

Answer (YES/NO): YES